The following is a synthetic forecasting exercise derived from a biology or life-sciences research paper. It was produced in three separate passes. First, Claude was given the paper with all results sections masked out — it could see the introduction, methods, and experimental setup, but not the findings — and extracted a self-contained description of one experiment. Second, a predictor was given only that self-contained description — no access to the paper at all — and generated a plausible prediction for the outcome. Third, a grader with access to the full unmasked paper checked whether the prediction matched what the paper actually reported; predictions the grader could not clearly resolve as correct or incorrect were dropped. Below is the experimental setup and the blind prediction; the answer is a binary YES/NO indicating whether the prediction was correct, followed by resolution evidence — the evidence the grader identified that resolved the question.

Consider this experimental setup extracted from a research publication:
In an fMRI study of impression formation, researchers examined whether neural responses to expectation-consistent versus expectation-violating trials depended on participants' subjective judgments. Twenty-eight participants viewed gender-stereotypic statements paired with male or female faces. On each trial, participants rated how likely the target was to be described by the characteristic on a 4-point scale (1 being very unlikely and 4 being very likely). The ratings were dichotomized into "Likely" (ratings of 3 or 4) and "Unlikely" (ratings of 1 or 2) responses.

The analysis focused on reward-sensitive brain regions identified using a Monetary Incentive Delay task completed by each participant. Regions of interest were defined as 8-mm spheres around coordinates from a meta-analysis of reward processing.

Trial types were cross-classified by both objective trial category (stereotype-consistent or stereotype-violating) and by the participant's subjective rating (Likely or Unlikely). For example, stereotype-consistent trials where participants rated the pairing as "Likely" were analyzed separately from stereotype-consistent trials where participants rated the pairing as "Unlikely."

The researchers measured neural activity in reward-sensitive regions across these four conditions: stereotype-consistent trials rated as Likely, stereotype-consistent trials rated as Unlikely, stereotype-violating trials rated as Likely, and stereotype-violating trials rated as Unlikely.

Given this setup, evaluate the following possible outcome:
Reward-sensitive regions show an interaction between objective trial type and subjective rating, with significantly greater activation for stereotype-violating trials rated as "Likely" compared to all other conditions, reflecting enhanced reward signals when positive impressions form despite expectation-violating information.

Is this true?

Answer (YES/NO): NO